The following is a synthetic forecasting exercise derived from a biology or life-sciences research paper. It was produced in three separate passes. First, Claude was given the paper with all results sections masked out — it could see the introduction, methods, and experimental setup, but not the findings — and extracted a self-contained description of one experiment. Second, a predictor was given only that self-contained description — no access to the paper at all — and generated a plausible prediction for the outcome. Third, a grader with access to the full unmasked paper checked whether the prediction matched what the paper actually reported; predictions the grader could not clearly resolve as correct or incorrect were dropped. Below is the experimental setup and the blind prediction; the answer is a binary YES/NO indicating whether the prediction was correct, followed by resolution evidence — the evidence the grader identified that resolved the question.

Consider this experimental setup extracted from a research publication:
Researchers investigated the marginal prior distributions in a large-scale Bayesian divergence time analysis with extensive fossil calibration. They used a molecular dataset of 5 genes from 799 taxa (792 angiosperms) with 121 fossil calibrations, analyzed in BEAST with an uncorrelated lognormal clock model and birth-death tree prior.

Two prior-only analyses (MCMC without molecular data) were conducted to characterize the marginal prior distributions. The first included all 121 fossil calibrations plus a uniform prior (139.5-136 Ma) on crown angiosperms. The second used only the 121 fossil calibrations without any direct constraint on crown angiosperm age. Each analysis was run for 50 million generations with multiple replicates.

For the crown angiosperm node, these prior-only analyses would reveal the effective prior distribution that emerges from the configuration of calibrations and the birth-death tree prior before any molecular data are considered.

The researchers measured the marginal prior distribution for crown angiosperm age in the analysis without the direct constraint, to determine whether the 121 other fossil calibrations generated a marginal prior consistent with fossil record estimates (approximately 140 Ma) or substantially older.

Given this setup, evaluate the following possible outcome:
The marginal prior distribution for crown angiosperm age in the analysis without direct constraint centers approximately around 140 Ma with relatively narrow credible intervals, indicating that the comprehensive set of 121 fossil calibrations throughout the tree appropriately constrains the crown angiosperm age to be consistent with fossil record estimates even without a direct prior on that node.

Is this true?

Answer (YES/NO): NO